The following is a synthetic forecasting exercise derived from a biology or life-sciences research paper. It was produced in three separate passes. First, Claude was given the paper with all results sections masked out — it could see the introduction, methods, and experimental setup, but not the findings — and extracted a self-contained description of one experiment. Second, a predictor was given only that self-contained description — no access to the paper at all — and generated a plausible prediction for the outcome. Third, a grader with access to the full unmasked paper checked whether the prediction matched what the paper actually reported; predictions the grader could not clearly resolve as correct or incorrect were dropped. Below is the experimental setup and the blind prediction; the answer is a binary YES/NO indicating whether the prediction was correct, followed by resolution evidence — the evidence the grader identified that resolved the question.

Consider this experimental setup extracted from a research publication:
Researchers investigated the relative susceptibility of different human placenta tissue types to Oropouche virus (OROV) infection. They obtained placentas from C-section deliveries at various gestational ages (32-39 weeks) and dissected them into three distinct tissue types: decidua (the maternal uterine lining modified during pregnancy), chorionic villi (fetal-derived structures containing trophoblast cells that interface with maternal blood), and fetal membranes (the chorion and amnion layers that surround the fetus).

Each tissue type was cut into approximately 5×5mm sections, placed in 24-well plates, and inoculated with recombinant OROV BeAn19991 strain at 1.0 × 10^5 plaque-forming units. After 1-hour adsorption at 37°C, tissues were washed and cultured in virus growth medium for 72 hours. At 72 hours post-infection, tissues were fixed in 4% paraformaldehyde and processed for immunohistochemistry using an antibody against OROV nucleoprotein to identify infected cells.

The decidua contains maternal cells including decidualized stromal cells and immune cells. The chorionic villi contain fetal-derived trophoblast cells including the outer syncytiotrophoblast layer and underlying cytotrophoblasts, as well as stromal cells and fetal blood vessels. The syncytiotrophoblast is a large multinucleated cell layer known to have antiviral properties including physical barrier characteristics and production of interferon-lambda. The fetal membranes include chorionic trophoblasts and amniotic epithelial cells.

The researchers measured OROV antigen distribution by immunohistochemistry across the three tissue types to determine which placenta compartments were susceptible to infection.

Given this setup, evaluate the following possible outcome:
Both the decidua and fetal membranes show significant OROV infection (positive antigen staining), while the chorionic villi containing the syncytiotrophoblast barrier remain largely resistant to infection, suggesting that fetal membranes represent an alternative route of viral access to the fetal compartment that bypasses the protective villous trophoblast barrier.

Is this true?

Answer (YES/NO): NO